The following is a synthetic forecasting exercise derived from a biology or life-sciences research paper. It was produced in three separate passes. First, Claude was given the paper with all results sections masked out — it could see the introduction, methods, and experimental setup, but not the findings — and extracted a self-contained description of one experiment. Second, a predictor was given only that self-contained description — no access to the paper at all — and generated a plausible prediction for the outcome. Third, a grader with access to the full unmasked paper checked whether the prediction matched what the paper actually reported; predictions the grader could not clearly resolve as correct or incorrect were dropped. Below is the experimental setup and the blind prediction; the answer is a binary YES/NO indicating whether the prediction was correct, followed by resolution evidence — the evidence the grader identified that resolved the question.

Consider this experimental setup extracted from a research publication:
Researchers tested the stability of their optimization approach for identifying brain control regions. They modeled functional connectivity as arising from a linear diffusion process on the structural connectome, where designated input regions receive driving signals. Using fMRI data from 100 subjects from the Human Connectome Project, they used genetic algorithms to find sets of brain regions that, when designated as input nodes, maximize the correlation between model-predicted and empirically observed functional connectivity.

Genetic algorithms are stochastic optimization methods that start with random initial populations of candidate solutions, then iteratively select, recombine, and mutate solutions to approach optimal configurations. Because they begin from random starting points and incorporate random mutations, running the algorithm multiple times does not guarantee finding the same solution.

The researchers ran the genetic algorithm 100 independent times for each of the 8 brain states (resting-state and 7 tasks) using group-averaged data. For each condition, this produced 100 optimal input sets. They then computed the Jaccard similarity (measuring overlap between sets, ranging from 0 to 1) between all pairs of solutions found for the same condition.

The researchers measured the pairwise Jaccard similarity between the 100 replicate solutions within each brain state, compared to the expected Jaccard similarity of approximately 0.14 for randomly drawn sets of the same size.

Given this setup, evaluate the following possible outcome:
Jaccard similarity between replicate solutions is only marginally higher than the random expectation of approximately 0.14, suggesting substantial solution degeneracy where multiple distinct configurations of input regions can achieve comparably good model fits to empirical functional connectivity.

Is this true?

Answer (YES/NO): NO